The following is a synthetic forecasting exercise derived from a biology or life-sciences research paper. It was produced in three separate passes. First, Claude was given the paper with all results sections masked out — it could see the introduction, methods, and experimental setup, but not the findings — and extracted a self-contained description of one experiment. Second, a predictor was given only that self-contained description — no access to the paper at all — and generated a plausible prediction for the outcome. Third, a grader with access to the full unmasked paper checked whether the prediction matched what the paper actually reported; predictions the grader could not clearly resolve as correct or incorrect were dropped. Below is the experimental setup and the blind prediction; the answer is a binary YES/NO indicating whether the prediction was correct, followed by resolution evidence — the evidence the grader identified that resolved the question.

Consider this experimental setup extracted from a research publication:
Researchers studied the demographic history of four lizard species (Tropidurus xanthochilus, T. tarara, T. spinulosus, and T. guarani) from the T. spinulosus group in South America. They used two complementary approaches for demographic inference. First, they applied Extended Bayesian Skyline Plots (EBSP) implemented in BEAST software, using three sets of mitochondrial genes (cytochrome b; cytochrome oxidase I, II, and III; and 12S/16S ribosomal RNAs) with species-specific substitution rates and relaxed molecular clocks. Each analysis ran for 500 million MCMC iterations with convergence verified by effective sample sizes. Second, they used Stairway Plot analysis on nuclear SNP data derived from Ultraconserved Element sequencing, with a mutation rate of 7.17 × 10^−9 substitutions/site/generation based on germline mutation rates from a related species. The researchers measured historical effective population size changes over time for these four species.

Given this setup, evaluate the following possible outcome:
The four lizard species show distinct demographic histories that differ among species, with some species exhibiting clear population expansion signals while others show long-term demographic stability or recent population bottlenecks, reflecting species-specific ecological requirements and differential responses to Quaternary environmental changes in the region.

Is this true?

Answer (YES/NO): NO